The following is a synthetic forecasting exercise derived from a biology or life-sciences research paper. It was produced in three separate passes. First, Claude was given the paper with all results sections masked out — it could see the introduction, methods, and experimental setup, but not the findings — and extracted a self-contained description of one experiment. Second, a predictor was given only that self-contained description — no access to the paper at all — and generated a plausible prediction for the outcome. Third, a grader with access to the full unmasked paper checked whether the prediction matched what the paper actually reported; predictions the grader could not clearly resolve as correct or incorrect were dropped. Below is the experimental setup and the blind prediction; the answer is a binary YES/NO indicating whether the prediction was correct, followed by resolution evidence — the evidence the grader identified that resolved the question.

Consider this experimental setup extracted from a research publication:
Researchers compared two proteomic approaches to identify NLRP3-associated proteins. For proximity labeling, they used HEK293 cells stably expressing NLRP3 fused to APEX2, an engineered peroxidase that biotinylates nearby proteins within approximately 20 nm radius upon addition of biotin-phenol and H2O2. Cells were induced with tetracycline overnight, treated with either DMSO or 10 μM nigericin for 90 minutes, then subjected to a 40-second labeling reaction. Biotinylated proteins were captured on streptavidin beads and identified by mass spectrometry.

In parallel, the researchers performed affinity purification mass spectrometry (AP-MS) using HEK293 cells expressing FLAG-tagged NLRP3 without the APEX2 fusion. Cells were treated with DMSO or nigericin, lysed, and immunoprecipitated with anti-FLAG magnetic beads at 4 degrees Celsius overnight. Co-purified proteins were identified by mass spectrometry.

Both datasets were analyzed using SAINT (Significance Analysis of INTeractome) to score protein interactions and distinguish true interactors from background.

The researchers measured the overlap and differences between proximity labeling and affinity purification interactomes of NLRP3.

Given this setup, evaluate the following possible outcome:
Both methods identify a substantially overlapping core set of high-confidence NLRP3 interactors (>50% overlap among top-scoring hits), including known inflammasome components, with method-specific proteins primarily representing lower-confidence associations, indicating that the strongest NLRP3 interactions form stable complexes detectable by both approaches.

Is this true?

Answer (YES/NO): NO